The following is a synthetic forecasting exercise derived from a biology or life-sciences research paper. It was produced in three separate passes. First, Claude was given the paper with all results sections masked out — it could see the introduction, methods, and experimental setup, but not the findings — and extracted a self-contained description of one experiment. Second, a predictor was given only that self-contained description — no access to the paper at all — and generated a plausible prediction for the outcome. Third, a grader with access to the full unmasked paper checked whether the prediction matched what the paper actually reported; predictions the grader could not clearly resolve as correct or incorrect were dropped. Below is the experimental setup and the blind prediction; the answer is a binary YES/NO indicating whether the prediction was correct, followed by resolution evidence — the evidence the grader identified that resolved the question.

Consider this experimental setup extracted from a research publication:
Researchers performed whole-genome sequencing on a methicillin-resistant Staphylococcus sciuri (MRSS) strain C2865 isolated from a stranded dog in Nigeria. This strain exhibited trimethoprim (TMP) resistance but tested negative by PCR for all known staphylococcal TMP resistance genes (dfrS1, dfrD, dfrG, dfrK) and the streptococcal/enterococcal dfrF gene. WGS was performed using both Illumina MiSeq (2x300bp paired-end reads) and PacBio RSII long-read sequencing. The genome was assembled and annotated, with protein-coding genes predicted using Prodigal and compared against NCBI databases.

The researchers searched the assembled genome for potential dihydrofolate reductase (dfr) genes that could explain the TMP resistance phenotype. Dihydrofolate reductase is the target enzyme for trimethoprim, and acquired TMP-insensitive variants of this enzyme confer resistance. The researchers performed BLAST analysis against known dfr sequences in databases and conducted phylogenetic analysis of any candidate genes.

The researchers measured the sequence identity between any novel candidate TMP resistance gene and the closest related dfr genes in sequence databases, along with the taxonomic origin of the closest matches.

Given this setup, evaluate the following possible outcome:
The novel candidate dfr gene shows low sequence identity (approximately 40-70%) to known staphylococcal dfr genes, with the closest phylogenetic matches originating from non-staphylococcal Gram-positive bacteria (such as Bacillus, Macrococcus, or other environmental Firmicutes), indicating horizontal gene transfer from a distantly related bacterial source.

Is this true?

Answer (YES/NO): NO